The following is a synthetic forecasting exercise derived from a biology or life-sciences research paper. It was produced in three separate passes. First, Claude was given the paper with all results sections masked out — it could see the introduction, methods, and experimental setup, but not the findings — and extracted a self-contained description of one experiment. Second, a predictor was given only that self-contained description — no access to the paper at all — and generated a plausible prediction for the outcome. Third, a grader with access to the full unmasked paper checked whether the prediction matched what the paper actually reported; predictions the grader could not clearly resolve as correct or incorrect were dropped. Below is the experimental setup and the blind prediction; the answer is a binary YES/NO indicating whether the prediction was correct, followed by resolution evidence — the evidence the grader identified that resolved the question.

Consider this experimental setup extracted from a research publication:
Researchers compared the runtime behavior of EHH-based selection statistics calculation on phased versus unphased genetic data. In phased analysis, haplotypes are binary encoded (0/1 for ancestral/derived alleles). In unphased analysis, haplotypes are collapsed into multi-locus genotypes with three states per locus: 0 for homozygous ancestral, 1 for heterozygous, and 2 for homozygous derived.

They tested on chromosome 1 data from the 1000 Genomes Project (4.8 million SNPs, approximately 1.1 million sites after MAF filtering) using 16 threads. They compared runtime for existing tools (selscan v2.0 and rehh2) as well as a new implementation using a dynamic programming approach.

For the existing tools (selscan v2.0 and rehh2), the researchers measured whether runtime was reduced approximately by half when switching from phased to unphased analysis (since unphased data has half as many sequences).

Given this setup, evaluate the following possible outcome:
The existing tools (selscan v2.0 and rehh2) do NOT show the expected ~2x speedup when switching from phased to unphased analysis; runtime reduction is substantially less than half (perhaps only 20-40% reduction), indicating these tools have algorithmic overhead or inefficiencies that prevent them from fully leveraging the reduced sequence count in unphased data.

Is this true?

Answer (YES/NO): NO